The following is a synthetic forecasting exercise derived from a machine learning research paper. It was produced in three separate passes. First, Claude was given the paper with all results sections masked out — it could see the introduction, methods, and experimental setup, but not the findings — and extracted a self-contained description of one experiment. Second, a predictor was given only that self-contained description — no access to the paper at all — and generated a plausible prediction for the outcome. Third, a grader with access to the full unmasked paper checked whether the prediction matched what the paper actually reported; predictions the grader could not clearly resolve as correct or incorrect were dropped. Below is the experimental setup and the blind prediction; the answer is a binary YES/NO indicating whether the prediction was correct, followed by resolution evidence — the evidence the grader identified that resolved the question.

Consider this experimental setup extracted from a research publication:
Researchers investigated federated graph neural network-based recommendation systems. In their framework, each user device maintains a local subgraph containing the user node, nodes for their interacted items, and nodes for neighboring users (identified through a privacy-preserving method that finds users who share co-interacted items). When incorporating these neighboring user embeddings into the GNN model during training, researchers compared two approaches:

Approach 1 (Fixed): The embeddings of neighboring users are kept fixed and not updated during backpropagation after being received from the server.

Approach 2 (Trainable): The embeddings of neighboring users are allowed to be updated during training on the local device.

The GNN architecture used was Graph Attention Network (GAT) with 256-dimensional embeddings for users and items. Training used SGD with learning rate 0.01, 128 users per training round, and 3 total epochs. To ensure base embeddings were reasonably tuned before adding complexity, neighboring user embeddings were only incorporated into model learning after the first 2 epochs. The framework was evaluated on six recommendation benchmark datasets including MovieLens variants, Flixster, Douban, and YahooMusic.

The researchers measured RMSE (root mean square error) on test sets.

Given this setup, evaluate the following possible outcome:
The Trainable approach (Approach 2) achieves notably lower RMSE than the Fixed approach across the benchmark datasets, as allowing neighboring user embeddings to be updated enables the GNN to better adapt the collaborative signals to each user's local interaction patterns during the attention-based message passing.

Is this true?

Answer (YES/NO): NO